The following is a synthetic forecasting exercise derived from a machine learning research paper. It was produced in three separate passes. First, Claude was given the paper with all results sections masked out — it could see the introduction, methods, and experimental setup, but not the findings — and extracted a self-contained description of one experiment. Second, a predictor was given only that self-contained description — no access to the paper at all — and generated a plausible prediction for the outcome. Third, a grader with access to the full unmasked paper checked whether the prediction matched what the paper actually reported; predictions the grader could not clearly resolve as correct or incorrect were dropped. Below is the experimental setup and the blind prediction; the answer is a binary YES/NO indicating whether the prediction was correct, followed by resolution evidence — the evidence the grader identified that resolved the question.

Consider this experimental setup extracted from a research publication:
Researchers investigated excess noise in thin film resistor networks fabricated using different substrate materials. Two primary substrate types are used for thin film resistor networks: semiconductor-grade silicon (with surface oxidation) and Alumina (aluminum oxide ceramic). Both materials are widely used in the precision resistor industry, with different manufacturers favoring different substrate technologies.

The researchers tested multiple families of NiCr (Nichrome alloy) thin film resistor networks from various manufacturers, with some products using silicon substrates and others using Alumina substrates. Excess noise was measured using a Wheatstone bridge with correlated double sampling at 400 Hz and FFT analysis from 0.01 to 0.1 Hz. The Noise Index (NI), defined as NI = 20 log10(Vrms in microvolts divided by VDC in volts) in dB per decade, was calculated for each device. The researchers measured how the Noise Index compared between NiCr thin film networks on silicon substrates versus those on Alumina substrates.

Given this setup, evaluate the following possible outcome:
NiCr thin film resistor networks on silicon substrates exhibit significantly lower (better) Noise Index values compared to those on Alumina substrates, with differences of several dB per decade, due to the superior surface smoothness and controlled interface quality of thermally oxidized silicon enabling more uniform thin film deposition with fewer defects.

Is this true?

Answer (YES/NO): YES